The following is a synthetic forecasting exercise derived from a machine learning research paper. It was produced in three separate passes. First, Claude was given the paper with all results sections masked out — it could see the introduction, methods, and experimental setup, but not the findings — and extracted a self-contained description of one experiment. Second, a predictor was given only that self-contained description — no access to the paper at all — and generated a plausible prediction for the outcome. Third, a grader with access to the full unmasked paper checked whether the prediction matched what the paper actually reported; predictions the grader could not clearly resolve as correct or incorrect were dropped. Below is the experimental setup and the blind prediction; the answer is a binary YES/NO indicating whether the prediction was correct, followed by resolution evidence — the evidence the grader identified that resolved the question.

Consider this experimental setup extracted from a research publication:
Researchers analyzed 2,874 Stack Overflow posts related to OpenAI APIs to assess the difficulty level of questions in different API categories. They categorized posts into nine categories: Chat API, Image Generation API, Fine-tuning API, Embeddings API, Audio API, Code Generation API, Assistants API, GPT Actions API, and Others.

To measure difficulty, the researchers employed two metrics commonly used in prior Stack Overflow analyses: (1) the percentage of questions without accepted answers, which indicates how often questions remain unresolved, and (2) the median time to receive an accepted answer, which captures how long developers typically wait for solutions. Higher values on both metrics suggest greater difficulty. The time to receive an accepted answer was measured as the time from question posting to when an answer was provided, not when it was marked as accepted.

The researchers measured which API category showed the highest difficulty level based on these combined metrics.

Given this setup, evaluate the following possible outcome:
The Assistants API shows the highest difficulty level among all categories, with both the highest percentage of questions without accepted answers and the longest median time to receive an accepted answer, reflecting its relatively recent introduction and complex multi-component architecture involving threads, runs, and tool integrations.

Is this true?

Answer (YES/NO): NO